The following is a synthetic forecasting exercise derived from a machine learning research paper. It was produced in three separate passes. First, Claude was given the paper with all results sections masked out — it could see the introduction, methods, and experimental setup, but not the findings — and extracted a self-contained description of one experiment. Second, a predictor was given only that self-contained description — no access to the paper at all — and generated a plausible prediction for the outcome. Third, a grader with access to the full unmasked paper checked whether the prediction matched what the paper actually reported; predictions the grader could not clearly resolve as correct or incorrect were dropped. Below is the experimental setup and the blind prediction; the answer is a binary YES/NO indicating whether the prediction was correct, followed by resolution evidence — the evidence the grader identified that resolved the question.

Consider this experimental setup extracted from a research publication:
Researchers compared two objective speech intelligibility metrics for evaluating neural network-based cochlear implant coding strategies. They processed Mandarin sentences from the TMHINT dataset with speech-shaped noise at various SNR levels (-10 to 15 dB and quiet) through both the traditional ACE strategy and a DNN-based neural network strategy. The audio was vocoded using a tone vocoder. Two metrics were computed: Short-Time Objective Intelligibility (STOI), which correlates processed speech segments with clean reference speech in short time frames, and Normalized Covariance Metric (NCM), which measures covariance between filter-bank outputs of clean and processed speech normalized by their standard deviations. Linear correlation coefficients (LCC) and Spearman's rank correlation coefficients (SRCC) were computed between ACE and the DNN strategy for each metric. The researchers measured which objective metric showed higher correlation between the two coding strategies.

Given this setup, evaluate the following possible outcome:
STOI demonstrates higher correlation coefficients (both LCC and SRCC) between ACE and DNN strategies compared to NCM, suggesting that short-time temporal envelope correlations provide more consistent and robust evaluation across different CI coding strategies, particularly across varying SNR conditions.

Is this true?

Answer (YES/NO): YES